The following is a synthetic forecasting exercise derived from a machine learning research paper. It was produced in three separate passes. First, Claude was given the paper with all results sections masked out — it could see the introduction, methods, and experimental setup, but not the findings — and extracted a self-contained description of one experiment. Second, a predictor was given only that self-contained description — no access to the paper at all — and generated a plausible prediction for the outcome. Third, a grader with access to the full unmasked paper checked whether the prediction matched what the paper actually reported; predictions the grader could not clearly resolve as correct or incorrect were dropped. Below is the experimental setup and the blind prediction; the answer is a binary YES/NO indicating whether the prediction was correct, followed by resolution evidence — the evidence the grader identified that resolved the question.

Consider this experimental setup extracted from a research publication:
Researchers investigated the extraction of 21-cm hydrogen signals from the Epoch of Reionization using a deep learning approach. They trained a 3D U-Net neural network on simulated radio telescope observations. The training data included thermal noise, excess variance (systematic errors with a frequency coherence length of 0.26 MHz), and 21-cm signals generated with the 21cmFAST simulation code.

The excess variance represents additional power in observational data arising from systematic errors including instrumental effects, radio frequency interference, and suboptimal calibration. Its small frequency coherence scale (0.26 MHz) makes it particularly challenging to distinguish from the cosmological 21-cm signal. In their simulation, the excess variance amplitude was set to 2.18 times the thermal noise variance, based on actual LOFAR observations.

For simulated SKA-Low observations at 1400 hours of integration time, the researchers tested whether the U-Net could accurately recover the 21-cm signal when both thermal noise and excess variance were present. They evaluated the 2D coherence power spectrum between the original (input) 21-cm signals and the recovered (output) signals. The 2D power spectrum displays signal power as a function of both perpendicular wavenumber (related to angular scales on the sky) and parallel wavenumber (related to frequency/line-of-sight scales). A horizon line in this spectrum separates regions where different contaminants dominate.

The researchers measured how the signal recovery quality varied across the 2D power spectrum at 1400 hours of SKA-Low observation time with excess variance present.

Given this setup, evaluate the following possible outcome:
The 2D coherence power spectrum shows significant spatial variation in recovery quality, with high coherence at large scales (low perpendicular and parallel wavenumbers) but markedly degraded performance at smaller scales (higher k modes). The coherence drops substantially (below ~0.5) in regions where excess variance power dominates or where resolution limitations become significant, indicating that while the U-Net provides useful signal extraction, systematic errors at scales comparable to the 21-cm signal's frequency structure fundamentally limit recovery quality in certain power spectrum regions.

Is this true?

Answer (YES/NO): NO